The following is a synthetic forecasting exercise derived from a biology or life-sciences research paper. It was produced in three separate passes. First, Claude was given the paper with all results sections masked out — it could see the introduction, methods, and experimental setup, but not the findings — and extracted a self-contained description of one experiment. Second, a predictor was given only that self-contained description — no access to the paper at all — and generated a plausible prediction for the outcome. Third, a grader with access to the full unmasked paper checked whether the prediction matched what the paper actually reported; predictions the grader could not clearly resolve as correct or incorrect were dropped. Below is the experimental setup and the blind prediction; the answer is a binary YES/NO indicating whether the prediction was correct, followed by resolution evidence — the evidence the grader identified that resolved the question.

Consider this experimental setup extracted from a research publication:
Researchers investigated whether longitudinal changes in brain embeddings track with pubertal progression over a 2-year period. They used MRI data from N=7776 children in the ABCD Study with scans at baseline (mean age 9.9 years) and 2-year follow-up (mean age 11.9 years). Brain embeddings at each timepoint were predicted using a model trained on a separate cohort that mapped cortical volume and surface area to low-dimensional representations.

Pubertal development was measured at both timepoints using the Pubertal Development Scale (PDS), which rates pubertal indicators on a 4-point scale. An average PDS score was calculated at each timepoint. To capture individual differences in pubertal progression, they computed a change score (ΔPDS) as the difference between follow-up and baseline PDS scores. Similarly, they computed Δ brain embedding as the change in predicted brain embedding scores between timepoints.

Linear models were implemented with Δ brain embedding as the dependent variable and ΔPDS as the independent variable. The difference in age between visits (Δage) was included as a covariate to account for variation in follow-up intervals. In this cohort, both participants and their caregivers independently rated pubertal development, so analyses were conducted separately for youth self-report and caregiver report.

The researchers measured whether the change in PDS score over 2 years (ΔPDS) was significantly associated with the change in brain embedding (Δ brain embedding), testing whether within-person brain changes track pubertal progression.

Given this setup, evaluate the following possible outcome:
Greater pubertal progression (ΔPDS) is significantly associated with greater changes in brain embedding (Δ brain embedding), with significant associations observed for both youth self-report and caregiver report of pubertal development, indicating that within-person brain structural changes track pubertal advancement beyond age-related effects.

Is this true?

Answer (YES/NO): NO